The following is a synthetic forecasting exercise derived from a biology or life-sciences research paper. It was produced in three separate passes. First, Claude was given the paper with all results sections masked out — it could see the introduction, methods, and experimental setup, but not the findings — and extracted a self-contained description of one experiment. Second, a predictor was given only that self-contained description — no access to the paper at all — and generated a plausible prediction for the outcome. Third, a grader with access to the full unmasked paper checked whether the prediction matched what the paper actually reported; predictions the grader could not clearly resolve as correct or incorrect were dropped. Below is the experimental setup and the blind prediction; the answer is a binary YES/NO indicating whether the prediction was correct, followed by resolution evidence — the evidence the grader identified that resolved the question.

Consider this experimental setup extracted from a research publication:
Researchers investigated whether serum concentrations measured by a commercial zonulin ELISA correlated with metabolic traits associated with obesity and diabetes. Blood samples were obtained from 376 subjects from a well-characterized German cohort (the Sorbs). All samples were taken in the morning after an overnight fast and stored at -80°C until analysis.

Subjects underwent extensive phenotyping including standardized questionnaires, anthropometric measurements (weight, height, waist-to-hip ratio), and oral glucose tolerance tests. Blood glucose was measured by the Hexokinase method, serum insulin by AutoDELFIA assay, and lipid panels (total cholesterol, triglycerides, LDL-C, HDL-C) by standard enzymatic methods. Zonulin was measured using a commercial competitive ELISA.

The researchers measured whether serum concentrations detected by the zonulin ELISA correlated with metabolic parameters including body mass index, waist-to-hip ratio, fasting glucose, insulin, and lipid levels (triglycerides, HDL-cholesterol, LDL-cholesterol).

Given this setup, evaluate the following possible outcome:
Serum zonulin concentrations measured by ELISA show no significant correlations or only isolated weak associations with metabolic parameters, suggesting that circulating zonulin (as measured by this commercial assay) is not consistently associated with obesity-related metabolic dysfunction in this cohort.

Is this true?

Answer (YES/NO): NO